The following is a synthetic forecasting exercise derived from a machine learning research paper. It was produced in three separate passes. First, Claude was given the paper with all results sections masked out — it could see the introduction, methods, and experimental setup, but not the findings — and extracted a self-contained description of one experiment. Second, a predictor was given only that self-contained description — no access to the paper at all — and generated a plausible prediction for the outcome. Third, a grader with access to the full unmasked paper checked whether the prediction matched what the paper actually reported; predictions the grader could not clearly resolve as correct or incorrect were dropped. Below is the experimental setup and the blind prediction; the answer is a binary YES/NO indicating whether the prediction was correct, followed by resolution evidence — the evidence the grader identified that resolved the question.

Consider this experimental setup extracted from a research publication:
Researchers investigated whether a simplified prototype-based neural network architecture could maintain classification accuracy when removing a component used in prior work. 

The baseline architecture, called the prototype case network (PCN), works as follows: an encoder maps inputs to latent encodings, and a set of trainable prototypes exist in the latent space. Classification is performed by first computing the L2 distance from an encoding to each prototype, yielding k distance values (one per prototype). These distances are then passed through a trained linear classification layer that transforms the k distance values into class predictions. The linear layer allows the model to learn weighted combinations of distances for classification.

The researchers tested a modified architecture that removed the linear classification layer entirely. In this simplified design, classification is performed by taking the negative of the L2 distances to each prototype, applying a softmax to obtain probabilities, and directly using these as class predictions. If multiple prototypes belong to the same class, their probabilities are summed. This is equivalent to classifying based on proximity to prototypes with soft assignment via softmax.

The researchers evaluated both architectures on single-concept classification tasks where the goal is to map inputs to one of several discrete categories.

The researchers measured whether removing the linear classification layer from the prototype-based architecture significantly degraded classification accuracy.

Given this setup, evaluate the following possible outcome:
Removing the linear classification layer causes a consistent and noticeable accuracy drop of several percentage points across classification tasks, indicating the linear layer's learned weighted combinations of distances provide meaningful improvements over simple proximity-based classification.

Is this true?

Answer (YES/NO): NO